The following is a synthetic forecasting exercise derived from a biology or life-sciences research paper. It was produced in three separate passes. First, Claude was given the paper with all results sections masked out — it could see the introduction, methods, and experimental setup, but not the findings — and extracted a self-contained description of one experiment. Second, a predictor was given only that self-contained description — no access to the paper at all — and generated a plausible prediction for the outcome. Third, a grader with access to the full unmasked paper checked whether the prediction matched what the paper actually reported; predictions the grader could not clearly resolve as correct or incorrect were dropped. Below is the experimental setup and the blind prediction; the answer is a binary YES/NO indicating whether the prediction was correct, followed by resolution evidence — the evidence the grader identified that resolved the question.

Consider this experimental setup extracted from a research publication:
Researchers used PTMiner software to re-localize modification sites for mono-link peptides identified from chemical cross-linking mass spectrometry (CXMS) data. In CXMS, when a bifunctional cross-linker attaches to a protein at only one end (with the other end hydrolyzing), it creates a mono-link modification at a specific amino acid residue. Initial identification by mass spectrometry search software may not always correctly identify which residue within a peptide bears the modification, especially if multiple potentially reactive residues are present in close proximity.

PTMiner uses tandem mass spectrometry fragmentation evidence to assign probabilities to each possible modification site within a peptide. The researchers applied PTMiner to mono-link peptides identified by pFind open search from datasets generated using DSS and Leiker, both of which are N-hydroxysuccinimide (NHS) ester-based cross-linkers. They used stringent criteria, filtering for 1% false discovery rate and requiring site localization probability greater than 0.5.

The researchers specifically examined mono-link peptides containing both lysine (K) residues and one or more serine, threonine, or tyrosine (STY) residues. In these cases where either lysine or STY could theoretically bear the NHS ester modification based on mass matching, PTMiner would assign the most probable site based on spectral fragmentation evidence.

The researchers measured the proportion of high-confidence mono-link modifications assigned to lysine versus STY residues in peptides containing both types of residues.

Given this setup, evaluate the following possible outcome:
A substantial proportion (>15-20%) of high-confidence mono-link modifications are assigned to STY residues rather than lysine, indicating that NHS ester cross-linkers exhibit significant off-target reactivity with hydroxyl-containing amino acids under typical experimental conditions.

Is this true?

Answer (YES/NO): NO